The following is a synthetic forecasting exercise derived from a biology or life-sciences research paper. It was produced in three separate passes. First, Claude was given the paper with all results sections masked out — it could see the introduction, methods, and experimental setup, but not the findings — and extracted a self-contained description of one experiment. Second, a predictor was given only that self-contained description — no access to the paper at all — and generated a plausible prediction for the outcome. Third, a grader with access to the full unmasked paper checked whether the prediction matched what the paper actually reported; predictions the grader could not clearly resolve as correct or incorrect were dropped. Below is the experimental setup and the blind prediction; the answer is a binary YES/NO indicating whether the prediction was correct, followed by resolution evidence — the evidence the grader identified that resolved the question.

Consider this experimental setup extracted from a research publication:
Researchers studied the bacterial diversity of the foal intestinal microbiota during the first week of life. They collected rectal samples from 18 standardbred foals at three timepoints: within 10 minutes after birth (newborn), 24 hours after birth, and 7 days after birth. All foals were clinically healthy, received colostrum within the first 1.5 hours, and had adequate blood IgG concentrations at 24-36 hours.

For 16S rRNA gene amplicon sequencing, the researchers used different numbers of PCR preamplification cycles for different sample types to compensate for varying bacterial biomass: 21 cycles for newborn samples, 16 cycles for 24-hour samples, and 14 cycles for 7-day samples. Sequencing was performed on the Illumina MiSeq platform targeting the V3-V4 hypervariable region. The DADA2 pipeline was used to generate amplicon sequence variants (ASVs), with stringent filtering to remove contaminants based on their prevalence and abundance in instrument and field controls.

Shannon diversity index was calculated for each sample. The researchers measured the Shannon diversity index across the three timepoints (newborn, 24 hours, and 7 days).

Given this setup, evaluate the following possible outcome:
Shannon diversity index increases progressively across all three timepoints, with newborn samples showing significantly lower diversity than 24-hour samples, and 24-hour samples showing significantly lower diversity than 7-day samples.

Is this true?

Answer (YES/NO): NO